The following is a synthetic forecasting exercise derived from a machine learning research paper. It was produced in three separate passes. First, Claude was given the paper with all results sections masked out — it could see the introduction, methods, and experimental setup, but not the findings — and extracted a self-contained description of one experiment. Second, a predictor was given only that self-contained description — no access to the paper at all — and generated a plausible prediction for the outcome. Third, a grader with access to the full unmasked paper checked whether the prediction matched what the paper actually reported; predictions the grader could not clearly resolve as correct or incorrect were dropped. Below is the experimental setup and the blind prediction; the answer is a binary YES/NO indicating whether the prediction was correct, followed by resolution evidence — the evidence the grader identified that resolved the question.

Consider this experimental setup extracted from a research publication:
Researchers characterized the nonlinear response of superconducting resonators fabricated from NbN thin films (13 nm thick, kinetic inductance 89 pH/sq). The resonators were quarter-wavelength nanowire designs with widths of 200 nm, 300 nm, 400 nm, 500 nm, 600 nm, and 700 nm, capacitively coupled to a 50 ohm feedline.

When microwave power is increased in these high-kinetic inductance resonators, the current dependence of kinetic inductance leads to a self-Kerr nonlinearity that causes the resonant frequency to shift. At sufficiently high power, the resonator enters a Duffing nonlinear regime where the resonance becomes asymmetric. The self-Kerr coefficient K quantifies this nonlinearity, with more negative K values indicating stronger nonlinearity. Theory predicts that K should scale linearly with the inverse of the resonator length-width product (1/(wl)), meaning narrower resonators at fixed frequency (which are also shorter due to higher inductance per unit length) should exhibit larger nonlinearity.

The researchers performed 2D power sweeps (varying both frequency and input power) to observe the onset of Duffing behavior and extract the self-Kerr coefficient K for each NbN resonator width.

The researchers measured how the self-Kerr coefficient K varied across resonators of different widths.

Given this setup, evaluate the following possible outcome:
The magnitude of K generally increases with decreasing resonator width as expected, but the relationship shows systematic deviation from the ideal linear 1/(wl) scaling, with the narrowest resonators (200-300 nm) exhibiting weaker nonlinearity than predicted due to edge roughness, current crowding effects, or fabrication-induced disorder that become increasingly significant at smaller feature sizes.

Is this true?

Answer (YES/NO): NO